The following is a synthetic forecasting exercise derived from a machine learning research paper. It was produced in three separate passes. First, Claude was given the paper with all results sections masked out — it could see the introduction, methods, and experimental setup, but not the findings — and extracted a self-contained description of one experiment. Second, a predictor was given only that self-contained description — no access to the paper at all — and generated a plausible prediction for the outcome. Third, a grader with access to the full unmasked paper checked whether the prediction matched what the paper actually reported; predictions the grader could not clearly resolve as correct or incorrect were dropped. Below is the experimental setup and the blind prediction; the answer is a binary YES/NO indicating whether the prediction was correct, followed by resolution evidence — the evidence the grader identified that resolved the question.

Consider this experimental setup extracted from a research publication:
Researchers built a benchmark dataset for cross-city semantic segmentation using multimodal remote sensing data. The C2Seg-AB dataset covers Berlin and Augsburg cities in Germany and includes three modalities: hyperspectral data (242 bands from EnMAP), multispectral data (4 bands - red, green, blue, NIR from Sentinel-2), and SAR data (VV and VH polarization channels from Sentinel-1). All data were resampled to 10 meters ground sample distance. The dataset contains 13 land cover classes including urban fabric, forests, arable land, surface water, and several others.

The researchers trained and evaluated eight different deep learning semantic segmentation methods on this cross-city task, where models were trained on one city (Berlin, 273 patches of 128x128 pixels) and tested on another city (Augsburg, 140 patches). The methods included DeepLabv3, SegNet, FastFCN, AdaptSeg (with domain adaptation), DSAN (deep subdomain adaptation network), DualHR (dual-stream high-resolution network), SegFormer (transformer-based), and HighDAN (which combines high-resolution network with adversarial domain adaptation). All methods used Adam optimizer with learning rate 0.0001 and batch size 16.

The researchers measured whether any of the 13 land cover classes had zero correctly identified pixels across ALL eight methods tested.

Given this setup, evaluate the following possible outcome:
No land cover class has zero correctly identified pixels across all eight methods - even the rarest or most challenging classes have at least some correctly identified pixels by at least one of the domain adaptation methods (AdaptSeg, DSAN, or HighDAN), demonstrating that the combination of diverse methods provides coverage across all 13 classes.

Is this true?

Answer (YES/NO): NO